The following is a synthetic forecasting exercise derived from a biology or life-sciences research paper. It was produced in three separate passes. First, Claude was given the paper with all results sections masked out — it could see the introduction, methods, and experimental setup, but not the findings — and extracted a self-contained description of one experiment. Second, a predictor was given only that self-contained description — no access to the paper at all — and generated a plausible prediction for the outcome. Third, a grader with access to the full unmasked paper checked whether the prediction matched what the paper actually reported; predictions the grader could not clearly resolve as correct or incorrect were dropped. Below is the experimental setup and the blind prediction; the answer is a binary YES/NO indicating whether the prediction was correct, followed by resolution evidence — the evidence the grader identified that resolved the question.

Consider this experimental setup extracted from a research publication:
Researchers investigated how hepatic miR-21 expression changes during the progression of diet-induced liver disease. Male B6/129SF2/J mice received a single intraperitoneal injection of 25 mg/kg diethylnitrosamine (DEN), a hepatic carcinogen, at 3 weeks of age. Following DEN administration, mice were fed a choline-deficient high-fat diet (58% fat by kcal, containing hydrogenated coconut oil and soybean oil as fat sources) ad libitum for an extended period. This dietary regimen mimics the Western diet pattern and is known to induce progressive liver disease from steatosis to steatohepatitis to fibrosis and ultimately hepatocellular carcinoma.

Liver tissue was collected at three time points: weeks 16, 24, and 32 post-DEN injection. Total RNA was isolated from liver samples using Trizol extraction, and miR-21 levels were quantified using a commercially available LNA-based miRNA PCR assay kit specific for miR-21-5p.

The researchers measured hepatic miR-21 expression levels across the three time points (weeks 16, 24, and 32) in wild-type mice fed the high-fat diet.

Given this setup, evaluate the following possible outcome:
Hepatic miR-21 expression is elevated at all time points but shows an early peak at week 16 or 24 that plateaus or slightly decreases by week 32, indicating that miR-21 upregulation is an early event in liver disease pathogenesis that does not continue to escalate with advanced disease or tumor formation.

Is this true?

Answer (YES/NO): NO